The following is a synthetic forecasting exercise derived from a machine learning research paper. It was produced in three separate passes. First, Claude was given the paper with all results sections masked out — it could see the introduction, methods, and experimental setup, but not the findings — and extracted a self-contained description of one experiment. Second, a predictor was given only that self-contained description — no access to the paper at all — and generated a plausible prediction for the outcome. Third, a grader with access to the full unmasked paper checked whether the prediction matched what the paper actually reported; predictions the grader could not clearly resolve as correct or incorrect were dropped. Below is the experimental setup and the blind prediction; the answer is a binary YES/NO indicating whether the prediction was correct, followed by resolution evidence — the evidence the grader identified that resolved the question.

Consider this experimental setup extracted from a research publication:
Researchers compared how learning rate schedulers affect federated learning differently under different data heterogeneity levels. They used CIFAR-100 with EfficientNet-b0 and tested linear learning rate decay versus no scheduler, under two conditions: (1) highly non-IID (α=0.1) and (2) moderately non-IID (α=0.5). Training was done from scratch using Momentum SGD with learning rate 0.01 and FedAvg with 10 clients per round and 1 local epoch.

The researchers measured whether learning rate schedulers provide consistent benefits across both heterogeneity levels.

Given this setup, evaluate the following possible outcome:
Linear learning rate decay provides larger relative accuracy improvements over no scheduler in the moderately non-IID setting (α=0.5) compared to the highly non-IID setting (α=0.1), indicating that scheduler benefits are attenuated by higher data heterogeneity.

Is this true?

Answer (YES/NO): NO